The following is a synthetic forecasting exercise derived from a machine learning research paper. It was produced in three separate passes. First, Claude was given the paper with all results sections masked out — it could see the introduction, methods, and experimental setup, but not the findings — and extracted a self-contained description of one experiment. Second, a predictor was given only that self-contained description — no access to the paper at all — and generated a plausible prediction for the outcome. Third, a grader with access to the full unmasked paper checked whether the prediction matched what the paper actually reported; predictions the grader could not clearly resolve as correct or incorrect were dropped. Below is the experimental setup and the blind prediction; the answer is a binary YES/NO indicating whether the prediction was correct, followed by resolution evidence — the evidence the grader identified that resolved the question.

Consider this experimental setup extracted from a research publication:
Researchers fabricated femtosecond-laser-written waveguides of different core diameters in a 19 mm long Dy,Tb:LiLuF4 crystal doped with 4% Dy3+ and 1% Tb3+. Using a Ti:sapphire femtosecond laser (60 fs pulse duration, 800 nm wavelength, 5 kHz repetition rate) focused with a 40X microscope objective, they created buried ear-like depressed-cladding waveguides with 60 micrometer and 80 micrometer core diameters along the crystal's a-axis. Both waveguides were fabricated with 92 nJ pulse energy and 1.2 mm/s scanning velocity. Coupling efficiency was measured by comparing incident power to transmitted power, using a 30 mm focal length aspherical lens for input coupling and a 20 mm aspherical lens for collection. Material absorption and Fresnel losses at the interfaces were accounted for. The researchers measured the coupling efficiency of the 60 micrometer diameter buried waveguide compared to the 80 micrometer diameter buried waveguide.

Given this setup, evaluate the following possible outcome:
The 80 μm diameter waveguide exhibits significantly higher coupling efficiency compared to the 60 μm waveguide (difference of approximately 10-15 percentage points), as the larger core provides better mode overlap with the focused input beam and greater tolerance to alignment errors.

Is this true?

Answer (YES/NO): NO